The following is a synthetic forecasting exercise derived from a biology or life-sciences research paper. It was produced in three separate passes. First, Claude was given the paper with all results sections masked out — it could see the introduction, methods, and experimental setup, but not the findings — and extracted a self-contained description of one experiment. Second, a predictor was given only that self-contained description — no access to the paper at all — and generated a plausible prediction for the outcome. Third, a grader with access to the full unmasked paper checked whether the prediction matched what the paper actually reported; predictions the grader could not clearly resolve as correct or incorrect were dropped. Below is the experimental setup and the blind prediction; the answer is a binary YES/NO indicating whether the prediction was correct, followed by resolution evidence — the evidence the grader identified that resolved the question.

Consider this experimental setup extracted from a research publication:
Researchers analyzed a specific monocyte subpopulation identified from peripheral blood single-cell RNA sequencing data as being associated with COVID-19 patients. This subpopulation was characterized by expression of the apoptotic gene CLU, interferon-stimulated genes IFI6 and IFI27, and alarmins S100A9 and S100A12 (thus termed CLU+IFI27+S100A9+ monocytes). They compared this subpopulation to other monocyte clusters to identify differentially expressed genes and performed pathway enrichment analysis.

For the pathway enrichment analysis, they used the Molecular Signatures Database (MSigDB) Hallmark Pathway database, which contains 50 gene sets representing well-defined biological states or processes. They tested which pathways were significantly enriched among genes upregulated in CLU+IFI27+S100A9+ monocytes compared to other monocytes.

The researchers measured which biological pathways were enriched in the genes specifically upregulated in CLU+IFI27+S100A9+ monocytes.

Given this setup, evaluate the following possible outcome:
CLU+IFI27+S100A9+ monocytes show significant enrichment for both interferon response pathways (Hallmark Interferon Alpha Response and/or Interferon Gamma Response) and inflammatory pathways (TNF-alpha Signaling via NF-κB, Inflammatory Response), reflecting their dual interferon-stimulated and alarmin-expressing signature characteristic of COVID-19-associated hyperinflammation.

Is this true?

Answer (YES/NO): NO